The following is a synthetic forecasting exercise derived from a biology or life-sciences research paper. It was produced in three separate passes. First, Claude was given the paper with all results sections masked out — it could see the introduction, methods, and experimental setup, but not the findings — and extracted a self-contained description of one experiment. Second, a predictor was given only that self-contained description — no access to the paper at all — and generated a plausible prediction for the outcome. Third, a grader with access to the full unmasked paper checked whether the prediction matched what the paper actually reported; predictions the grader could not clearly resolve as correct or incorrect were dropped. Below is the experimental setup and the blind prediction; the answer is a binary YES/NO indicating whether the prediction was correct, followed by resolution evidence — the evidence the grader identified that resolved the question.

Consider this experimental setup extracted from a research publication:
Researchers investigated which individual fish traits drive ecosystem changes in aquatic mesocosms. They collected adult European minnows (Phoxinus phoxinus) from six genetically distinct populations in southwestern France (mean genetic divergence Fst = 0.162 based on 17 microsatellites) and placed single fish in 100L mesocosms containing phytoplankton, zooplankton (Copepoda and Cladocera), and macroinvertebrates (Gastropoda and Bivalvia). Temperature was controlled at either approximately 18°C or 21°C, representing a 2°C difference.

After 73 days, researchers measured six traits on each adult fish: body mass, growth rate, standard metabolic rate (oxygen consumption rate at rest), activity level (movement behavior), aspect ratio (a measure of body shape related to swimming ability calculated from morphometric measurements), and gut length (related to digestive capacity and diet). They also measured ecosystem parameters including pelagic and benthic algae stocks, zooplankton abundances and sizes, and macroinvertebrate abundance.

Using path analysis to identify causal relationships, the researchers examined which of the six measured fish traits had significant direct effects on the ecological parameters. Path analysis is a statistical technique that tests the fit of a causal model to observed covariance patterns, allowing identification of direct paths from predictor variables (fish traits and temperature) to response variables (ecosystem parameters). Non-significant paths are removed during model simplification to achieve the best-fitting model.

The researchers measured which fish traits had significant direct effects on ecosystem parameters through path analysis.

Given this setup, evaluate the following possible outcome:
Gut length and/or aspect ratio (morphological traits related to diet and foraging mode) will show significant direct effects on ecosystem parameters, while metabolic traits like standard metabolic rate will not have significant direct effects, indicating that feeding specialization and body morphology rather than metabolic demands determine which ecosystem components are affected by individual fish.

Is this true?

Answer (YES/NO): NO